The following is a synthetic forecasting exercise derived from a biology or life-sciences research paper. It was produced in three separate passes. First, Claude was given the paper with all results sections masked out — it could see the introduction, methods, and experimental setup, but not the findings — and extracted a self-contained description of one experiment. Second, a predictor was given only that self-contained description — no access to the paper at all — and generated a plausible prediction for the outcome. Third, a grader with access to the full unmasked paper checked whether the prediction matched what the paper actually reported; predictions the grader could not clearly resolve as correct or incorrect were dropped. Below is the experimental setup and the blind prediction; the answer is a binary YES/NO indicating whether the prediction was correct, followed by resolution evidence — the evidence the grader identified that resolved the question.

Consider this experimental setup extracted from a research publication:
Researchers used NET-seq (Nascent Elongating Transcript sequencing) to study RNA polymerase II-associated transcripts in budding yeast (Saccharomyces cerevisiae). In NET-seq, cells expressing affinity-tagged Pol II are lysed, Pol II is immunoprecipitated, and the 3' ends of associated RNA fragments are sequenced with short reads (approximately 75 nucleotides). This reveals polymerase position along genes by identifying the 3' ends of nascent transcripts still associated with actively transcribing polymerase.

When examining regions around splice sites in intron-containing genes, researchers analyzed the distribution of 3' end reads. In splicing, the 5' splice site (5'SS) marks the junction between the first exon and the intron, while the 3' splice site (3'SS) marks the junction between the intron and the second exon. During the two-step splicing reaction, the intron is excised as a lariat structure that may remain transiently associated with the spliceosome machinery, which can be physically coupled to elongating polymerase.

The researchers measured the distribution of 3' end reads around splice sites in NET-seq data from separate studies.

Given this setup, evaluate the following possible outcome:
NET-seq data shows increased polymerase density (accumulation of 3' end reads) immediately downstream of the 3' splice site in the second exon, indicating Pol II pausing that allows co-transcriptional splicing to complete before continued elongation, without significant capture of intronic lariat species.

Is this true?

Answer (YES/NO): NO